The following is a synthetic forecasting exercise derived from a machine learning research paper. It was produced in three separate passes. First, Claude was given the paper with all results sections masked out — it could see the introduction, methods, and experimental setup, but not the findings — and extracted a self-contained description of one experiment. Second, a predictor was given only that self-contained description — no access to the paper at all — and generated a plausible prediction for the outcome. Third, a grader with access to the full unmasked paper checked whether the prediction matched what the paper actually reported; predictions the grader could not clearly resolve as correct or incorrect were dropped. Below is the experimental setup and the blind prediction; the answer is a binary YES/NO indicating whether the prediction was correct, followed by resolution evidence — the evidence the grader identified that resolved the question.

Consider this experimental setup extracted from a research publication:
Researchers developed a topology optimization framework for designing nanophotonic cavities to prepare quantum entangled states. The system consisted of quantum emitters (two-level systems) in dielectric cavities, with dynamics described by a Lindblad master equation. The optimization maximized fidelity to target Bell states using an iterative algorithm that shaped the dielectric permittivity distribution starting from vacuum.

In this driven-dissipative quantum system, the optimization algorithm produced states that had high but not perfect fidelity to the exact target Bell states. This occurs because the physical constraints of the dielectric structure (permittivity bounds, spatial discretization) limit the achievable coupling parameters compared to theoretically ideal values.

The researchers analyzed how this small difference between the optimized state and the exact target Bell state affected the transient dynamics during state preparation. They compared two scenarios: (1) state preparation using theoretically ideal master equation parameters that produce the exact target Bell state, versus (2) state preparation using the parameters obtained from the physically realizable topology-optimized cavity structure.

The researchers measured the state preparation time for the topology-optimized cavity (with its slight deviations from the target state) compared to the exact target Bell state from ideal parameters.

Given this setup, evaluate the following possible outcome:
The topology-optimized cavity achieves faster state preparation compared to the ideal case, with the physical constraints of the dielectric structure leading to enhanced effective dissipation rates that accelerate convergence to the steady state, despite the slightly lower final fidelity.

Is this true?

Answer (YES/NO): NO